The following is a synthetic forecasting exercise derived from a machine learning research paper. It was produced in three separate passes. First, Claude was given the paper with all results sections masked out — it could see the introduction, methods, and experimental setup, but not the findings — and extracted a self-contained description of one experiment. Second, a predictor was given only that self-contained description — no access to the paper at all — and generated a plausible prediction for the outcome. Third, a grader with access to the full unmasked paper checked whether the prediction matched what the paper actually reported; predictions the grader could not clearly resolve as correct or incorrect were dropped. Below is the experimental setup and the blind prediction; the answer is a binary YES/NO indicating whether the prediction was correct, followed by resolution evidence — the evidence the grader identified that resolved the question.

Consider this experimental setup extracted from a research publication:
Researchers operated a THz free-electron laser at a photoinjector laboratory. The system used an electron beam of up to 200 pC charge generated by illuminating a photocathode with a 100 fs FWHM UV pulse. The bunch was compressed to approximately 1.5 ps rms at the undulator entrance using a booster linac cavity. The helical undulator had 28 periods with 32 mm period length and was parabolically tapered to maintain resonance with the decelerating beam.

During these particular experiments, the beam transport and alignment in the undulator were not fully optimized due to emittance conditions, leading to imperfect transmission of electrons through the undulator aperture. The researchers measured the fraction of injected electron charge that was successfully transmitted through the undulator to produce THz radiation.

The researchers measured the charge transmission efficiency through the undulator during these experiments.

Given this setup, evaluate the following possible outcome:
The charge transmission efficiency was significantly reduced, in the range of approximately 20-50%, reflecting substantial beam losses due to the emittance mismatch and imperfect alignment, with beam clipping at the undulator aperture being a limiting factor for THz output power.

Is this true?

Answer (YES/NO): NO